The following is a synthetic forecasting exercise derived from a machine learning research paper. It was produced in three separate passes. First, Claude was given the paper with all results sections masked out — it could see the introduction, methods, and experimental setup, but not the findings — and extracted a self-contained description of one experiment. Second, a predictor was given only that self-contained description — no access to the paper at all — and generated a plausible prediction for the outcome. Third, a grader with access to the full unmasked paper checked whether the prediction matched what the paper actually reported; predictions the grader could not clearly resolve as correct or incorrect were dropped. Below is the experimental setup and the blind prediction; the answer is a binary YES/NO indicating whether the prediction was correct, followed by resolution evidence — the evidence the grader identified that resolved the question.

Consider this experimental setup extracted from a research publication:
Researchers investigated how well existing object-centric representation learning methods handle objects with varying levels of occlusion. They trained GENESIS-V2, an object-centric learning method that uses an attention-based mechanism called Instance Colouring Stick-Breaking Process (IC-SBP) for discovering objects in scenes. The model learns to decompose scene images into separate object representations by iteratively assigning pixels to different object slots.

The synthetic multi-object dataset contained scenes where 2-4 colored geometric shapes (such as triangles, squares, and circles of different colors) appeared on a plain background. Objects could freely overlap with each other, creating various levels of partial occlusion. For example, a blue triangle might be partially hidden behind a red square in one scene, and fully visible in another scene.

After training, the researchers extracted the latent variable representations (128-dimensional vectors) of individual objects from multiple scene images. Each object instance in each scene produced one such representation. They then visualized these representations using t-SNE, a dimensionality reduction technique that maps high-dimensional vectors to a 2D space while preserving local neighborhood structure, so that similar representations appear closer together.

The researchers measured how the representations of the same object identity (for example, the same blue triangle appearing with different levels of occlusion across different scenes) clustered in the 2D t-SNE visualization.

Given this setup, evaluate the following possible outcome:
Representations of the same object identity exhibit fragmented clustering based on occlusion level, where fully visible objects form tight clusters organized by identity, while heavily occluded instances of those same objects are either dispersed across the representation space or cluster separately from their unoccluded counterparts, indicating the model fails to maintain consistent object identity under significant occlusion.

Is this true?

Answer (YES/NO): NO